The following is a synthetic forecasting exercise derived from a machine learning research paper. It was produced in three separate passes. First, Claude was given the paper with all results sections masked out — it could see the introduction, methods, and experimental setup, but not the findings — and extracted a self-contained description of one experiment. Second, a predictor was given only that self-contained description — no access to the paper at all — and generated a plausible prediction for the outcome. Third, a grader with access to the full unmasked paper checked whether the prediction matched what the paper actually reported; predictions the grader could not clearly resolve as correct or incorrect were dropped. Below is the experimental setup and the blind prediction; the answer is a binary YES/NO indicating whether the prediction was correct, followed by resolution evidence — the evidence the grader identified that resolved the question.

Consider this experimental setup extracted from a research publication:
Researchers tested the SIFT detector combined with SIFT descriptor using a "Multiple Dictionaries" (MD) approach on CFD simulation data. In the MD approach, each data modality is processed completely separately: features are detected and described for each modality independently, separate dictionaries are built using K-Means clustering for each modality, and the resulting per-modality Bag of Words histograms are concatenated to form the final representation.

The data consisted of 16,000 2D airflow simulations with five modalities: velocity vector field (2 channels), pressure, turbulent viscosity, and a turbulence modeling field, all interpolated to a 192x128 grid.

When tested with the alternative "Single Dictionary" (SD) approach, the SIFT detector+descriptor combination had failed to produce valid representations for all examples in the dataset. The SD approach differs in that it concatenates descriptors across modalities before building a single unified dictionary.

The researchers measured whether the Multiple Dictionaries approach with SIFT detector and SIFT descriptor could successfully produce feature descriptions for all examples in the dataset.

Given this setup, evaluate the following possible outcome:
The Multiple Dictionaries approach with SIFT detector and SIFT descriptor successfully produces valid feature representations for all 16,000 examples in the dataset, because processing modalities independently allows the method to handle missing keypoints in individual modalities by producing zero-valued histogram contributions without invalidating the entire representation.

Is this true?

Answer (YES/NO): YES